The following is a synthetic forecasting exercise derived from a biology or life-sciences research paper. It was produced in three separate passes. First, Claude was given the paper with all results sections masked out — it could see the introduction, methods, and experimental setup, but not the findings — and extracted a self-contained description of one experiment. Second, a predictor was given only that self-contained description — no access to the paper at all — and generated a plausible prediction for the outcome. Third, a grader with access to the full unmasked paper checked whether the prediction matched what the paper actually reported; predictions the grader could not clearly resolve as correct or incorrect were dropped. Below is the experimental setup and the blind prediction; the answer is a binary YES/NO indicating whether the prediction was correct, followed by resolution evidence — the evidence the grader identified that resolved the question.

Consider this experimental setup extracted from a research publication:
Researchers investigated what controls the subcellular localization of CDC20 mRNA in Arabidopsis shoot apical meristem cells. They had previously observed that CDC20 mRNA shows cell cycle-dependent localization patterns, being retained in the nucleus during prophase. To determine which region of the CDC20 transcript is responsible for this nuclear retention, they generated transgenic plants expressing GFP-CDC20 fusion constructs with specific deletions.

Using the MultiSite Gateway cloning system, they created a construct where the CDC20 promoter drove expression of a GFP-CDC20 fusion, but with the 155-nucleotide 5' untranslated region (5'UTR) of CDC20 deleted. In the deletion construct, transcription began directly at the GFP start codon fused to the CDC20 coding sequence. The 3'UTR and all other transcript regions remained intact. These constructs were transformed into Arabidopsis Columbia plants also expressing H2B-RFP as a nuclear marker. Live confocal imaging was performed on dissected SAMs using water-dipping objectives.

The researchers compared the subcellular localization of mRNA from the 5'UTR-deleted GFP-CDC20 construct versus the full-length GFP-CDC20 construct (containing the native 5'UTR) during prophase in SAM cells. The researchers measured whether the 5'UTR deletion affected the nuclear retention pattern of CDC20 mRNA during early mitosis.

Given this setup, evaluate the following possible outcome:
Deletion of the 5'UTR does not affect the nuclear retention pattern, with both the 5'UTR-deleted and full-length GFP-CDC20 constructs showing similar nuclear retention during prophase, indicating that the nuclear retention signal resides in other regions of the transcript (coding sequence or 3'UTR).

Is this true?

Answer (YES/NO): NO